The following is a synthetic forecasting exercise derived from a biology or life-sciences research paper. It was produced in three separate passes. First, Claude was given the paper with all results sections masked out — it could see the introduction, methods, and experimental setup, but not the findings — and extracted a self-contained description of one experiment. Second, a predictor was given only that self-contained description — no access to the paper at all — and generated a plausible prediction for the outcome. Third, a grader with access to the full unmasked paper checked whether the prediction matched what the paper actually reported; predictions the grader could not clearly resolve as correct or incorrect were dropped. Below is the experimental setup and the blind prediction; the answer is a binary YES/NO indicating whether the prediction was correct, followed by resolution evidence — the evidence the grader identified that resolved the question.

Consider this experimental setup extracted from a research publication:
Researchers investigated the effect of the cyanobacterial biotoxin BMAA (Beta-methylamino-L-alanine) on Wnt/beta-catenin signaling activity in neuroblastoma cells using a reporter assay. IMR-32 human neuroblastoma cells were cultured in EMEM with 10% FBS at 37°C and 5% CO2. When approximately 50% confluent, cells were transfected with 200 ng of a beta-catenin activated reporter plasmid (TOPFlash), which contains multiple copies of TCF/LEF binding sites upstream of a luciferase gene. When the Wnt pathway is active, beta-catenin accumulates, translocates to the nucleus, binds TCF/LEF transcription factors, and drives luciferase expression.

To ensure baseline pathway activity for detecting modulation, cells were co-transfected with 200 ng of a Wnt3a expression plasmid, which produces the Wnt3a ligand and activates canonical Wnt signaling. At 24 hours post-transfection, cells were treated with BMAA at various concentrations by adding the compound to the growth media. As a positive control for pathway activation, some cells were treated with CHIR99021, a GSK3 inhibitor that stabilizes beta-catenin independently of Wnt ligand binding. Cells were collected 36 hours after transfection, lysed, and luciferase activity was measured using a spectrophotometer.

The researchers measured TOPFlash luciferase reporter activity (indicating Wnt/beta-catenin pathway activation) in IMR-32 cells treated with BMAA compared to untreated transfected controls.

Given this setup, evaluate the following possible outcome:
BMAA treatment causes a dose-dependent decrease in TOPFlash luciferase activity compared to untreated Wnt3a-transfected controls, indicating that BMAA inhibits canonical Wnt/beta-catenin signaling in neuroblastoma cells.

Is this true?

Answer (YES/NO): NO